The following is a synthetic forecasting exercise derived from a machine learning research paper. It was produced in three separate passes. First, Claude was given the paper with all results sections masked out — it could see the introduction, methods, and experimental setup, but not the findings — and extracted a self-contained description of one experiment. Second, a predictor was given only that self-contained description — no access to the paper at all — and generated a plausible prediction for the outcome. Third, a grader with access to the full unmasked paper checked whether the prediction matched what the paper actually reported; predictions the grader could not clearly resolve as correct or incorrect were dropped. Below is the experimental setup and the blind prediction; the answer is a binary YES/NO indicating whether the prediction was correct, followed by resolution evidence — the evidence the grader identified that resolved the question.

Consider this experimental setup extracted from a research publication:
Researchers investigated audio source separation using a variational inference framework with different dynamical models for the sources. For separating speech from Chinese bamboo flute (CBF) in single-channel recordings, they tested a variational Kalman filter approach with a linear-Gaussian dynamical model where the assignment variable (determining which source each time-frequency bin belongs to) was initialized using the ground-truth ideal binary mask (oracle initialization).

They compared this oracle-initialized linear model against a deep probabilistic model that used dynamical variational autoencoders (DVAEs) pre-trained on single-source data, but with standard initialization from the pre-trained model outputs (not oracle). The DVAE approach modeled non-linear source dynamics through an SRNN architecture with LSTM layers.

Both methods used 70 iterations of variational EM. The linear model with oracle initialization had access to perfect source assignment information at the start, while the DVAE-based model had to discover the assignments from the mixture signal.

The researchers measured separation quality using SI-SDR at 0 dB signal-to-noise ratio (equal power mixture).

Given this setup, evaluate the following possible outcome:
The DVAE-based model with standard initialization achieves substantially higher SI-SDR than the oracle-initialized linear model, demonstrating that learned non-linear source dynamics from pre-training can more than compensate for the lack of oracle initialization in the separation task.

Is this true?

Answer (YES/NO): NO